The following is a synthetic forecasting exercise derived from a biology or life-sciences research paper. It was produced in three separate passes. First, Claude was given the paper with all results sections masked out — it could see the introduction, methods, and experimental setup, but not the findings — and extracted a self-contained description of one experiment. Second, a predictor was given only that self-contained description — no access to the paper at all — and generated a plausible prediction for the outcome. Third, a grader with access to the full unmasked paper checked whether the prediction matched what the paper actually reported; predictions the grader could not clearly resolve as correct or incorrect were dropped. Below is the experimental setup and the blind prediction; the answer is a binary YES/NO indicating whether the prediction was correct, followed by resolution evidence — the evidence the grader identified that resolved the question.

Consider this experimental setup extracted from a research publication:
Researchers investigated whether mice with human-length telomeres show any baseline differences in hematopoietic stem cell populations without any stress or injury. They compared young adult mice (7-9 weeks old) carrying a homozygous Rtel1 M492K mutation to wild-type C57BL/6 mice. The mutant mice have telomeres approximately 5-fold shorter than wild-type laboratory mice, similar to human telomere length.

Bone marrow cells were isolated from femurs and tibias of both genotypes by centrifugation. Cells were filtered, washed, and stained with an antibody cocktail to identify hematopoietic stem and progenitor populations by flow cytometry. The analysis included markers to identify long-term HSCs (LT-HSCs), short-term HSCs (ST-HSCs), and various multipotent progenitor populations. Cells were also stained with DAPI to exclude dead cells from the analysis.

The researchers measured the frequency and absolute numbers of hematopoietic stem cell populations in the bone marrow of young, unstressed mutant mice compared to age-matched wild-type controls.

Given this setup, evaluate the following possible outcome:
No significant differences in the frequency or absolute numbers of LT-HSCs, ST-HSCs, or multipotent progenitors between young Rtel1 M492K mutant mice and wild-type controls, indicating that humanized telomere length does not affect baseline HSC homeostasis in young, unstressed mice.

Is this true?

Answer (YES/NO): YES